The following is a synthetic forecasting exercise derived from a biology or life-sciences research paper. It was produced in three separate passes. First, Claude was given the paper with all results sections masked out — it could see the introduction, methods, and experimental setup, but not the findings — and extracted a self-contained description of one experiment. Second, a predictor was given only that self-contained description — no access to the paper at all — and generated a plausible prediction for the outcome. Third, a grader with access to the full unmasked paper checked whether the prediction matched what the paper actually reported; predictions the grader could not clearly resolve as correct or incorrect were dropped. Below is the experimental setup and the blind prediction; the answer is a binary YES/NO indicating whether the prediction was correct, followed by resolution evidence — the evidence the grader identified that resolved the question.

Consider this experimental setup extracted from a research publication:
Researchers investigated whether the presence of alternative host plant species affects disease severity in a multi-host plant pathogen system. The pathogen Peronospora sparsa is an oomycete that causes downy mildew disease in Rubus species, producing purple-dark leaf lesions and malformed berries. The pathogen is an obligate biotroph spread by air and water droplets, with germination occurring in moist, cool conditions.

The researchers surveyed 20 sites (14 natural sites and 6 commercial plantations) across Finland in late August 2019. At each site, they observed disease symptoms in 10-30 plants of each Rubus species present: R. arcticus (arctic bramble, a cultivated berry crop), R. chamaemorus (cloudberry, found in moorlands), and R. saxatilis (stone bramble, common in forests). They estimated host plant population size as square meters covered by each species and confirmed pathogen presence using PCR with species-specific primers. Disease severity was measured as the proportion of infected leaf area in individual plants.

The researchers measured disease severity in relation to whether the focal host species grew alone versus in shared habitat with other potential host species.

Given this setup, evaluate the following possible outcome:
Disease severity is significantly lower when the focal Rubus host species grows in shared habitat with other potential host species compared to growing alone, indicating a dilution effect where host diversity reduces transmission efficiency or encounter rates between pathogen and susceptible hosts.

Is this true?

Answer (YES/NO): YES